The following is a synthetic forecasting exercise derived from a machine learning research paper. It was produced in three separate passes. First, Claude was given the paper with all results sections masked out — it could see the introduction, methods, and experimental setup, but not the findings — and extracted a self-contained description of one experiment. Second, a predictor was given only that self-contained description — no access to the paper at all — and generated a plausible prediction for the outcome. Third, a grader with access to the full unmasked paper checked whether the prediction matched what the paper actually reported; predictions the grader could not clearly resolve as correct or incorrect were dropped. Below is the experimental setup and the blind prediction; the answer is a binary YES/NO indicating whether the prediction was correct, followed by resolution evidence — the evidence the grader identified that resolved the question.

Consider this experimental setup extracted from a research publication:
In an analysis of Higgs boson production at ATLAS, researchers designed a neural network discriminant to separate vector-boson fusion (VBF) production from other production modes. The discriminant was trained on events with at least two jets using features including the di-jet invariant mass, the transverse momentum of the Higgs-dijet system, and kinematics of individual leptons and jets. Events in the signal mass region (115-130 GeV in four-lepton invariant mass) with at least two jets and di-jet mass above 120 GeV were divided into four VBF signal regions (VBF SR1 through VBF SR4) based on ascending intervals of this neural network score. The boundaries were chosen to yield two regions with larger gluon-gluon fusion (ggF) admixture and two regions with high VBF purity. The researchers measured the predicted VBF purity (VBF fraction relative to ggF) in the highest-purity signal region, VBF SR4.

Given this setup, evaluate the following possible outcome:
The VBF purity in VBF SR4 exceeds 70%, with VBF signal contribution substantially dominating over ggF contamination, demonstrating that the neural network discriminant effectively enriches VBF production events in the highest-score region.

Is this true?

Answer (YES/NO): YES